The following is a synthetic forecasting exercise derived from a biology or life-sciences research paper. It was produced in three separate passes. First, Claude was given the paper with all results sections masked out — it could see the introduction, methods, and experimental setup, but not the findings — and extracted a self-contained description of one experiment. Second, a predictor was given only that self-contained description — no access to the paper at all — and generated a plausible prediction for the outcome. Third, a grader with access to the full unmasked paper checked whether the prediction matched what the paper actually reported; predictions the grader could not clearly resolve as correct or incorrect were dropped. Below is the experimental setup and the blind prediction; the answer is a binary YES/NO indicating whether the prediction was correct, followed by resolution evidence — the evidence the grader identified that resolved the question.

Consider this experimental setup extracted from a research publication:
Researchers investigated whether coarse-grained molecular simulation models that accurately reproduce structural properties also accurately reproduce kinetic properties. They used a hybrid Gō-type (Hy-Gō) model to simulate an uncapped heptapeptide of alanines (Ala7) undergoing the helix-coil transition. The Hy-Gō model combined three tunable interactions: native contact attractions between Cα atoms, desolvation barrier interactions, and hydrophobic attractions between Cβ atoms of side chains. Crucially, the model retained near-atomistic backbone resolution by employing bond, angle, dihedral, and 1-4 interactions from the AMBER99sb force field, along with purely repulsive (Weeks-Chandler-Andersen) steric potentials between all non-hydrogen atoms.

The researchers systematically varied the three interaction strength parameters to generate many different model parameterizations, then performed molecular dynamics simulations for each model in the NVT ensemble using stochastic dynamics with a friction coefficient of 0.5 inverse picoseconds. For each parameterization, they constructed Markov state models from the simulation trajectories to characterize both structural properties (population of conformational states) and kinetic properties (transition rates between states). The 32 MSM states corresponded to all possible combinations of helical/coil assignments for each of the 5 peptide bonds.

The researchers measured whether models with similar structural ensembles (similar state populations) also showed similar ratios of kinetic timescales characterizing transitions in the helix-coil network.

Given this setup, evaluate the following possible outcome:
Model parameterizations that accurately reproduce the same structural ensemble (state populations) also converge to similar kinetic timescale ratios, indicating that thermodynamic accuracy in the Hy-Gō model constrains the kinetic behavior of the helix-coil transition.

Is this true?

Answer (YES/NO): YES